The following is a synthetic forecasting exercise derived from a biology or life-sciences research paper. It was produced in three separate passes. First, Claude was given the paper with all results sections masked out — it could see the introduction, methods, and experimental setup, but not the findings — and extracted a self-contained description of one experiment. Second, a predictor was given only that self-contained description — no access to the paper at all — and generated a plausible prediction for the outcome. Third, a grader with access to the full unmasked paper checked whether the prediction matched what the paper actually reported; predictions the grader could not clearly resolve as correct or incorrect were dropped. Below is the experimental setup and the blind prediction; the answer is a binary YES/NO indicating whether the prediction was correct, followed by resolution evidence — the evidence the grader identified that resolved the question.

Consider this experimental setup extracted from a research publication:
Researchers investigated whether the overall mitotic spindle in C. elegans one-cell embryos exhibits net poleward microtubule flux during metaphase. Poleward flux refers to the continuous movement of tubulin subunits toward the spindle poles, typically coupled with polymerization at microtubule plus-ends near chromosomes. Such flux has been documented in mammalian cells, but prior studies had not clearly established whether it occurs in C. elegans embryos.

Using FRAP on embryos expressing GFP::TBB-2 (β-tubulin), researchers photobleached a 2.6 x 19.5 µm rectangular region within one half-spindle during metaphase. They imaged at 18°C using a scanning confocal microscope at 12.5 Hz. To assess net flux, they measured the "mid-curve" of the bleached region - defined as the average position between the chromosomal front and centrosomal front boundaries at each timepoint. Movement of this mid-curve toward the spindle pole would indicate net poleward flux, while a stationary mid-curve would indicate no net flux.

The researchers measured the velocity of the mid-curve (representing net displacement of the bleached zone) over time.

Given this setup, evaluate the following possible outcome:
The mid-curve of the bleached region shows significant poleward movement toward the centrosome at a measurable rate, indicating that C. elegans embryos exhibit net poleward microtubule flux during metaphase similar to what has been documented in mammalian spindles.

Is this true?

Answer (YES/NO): NO